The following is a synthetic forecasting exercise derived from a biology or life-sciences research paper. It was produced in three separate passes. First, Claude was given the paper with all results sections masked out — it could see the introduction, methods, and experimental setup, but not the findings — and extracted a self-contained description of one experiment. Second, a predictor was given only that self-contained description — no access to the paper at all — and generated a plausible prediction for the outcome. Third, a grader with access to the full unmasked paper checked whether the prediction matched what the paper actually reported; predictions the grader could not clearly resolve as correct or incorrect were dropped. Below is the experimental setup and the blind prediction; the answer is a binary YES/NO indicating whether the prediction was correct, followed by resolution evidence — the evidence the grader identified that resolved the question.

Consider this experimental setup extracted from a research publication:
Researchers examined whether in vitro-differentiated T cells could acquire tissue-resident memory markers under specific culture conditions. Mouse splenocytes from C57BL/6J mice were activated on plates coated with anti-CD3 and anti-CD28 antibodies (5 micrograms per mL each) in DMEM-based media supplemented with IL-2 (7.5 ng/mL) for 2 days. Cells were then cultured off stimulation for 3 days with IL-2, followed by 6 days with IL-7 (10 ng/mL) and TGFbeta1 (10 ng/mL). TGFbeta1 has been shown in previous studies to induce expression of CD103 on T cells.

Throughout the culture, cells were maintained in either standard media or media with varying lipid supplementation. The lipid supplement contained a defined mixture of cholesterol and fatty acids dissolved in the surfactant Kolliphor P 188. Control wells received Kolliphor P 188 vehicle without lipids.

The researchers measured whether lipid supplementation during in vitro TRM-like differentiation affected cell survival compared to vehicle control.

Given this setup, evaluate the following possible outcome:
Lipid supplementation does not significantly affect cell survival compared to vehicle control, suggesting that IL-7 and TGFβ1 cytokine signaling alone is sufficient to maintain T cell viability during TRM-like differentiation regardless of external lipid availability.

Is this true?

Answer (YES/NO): NO